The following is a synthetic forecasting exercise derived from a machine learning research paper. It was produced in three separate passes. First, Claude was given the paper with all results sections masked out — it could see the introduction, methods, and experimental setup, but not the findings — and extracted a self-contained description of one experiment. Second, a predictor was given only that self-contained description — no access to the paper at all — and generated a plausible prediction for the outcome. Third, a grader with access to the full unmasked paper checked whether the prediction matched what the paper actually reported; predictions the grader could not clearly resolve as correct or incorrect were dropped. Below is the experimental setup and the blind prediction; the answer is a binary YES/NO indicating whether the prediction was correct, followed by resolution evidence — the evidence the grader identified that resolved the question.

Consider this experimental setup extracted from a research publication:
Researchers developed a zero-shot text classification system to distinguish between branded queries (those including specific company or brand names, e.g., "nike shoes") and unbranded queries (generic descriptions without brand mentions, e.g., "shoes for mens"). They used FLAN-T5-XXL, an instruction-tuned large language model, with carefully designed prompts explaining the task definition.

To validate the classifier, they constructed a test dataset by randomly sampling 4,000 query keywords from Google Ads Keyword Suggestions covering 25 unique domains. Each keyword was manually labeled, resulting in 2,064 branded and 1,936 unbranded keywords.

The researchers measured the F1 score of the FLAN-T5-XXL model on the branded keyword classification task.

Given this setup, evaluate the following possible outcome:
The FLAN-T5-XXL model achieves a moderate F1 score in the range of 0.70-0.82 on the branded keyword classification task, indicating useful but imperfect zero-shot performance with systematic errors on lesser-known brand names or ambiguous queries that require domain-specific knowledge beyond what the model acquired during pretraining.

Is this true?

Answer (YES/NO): NO